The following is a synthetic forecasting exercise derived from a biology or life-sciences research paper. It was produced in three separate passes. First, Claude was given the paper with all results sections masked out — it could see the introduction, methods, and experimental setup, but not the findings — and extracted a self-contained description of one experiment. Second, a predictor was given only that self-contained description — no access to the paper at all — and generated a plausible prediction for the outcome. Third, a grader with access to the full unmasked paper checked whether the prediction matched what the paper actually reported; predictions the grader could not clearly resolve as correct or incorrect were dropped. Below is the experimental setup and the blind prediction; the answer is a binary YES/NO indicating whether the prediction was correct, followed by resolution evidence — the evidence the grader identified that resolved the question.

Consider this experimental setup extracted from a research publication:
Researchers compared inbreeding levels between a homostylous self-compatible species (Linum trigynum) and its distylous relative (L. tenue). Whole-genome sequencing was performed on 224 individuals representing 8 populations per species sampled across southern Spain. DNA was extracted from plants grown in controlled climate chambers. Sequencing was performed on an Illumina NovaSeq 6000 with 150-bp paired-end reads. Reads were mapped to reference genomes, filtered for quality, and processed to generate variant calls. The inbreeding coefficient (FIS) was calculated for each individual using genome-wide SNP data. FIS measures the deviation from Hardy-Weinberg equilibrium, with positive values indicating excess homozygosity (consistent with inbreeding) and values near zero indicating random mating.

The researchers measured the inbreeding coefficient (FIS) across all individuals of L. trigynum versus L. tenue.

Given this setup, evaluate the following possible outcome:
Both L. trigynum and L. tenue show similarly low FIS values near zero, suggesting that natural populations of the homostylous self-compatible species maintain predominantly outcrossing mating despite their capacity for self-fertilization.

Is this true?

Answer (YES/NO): NO